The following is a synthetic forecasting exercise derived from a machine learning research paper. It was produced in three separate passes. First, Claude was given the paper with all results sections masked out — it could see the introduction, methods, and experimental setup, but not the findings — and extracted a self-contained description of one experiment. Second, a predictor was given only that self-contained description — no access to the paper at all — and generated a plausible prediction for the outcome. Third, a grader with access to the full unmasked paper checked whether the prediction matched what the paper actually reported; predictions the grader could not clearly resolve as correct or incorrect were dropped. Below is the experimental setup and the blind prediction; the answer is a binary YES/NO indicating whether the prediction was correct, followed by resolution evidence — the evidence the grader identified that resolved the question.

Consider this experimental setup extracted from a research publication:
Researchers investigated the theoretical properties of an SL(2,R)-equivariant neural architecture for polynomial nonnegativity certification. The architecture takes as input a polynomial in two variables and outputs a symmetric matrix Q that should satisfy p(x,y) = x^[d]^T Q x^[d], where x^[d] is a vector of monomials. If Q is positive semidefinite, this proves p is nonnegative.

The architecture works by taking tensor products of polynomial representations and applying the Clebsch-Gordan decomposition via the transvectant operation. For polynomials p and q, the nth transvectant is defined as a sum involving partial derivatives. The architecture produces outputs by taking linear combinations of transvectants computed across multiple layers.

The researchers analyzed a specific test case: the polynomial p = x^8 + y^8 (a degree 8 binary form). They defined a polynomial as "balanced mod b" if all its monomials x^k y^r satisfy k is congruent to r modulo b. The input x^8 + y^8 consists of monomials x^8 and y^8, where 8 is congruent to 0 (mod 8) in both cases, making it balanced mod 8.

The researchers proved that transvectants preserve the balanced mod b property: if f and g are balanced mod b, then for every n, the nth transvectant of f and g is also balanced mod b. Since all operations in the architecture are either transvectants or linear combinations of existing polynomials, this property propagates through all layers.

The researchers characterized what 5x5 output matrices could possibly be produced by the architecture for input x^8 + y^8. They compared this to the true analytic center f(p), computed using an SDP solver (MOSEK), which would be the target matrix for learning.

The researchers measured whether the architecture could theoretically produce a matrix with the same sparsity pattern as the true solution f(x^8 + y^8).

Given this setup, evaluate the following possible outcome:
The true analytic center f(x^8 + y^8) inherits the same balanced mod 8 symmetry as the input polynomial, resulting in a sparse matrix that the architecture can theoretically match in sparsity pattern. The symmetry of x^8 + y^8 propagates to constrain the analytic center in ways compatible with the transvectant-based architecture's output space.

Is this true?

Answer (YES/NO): NO